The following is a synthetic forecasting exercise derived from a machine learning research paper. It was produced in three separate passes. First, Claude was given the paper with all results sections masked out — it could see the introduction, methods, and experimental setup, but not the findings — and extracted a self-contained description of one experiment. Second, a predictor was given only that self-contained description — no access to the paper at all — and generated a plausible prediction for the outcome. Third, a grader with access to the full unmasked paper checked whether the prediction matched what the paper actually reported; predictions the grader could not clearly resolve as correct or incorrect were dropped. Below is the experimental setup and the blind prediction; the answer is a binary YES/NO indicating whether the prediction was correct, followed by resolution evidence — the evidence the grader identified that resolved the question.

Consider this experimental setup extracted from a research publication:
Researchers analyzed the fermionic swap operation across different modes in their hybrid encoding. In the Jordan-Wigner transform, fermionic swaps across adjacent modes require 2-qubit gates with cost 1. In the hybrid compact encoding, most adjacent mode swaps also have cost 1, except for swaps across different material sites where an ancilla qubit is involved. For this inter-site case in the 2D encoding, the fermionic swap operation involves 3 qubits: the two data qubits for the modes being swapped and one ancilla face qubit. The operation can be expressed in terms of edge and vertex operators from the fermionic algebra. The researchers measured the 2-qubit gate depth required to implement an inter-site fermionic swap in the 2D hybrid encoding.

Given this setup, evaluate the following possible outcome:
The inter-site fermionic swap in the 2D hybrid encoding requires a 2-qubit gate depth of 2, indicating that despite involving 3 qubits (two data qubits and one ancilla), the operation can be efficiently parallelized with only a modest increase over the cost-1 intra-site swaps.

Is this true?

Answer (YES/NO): NO